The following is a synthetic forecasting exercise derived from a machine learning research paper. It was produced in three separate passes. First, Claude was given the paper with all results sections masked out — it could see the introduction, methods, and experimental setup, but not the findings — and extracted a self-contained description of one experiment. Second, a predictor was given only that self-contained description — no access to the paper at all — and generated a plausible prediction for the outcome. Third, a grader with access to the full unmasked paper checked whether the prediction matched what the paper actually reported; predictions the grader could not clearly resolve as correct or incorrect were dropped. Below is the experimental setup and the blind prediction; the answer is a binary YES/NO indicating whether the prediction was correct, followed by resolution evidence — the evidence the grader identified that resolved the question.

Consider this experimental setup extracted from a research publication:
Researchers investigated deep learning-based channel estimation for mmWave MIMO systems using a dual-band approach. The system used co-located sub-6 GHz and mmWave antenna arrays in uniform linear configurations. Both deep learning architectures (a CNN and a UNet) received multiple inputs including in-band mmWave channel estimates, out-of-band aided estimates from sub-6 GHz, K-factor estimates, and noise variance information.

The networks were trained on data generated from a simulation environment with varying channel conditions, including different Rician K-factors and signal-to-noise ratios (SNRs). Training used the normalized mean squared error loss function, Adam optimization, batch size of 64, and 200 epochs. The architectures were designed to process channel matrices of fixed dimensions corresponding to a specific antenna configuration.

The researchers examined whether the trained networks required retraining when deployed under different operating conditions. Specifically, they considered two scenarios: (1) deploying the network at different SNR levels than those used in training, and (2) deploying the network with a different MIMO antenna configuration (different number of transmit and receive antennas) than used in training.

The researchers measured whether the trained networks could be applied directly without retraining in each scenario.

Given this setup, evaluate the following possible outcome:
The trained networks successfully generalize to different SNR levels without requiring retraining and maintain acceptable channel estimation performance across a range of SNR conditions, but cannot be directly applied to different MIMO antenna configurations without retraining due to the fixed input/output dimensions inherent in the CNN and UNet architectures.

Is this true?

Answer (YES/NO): YES